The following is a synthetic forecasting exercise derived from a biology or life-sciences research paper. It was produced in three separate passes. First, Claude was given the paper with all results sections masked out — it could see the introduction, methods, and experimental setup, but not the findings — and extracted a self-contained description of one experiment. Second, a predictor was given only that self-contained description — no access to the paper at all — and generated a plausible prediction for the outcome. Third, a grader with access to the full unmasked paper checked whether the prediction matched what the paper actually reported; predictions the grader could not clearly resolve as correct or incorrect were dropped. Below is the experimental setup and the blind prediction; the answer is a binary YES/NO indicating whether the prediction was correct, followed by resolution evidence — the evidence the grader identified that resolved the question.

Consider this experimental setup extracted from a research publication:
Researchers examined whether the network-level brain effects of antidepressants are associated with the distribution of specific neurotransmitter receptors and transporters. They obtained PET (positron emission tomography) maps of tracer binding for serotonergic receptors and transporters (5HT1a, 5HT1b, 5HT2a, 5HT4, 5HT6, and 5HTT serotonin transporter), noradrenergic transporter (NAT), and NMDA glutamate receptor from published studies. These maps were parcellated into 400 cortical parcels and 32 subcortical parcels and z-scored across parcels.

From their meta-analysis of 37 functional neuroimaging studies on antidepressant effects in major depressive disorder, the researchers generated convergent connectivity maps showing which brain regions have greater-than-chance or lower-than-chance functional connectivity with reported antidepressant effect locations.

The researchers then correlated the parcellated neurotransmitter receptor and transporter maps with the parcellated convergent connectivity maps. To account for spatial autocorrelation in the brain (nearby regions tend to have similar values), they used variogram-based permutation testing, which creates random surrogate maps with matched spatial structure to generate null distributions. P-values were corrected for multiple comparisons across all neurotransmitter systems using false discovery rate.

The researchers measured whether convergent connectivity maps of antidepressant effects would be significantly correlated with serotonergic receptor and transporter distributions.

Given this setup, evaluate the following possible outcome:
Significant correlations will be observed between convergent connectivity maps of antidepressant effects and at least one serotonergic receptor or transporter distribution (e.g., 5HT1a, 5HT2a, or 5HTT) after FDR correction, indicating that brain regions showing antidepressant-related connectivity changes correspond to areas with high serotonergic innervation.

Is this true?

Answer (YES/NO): NO